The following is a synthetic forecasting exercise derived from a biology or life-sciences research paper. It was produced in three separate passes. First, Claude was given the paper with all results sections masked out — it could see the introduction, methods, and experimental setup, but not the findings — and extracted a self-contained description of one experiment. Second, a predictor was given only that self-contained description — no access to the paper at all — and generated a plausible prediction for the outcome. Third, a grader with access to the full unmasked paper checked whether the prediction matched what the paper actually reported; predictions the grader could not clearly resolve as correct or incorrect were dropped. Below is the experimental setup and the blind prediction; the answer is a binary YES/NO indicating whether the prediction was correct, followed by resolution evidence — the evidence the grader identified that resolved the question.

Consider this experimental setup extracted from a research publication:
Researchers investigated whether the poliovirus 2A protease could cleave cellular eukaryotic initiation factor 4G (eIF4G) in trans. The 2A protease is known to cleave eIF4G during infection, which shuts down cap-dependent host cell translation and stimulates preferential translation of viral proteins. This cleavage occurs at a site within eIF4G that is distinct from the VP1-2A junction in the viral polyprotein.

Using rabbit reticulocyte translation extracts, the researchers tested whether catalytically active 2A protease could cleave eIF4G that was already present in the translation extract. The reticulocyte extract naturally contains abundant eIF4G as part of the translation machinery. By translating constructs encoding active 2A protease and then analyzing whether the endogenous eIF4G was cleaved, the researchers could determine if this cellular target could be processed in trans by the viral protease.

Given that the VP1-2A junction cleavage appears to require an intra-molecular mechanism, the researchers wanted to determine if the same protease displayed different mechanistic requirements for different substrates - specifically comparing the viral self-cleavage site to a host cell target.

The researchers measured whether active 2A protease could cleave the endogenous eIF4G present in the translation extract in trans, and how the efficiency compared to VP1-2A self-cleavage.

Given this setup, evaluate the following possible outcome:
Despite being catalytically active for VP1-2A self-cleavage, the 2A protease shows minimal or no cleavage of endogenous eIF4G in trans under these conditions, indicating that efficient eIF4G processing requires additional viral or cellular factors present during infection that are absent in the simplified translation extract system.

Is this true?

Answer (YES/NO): NO